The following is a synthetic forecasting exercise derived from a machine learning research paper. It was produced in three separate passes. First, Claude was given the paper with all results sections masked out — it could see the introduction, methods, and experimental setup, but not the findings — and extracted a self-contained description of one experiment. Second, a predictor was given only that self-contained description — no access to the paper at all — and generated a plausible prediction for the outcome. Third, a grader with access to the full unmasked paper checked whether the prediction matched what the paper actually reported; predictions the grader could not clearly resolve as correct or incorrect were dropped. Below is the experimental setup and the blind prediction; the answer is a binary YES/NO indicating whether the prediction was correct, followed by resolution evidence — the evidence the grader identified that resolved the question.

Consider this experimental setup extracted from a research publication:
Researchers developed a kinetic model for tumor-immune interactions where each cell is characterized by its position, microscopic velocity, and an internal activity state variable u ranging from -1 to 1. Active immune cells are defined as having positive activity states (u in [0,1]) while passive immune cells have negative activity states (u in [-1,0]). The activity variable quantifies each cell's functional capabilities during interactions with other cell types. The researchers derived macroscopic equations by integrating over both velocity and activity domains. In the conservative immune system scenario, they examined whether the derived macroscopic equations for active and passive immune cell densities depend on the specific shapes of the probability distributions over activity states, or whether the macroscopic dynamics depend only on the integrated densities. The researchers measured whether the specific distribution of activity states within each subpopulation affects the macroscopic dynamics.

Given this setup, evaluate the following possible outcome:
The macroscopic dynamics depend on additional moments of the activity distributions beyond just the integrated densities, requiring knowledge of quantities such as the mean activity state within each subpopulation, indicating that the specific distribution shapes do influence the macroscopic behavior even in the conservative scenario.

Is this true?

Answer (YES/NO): NO